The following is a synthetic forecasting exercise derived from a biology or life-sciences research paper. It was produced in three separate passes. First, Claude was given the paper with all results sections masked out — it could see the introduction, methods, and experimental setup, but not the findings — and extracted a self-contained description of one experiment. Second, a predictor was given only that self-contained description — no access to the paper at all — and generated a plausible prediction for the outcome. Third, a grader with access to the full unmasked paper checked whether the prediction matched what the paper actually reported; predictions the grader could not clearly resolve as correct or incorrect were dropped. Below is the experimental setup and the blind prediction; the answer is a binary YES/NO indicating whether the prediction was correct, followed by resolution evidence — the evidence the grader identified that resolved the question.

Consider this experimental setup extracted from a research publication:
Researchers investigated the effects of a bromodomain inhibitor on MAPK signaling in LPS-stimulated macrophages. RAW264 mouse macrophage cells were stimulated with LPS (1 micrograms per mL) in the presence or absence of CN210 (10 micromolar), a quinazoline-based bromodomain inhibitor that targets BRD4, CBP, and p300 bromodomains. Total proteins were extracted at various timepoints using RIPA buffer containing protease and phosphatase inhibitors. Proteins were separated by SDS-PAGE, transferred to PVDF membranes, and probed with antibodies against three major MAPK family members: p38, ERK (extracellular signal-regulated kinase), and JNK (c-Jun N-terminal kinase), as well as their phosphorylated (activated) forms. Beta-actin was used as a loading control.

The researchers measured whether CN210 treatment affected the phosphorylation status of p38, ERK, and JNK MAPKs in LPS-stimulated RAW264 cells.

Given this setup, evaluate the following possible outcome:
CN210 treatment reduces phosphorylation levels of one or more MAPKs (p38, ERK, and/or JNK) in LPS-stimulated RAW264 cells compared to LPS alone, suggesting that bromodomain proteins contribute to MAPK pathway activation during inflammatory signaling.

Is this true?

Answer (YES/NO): YES